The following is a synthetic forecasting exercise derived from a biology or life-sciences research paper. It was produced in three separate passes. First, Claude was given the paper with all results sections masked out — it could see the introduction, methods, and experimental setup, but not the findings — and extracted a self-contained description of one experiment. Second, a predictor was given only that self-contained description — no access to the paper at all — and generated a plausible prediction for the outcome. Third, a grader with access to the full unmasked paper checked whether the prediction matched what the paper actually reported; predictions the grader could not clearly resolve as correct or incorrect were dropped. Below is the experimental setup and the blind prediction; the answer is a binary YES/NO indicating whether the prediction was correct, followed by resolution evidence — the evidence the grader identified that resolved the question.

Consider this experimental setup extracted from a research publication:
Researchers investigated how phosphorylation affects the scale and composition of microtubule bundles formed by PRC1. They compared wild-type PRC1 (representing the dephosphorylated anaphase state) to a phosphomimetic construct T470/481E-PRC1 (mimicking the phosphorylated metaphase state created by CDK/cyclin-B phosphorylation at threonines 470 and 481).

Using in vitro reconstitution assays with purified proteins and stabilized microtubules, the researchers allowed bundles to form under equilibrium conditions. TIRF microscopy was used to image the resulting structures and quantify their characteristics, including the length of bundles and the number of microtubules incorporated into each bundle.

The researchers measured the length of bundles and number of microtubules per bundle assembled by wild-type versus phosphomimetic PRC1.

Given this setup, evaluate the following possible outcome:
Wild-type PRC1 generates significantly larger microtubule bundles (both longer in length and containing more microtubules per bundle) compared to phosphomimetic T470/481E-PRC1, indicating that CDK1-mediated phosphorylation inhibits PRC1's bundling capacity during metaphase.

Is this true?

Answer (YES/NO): YES